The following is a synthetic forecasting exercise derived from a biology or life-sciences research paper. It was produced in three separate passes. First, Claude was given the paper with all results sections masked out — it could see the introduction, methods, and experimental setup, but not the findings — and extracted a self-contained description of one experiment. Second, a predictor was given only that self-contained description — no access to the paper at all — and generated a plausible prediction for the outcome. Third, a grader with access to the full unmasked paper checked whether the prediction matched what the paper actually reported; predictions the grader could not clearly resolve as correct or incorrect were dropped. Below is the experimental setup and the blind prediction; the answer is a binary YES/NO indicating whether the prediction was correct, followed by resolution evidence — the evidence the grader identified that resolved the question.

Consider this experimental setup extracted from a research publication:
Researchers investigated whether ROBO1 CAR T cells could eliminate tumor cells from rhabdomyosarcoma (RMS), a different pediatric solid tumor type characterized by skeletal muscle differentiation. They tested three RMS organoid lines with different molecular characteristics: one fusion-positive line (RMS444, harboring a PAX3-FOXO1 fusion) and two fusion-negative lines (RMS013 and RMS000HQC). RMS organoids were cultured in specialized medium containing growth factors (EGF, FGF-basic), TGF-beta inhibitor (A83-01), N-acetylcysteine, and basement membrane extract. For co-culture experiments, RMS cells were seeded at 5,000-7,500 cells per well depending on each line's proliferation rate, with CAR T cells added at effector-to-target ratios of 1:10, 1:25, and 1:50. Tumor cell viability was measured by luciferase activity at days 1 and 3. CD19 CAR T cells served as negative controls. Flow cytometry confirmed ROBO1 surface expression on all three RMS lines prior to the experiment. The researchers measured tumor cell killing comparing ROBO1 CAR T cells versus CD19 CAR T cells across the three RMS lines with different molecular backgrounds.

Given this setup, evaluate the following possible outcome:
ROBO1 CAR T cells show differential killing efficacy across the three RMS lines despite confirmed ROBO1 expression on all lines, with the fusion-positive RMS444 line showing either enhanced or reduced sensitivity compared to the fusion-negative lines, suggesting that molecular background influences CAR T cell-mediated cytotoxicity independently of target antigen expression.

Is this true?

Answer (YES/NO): NO